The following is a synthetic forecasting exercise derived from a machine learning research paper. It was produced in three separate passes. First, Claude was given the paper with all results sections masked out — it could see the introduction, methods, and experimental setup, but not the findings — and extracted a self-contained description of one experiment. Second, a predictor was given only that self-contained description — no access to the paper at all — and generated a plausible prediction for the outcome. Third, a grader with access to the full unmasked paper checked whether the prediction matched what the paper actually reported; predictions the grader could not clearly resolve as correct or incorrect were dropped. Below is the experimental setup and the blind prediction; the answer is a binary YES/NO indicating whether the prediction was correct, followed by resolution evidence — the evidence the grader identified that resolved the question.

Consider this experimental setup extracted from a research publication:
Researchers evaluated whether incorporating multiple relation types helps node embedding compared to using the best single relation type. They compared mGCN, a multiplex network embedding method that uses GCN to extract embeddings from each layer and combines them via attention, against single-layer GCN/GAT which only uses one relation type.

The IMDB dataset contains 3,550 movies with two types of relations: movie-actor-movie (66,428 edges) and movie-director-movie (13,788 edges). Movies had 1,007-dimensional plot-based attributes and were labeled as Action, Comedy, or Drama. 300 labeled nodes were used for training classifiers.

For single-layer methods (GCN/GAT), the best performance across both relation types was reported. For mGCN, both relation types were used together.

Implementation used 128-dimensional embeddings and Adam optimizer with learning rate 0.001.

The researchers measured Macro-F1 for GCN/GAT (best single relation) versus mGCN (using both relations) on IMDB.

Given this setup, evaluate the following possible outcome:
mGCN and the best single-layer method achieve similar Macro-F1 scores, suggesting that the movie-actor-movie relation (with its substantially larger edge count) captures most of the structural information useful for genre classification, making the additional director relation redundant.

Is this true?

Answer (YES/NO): NO